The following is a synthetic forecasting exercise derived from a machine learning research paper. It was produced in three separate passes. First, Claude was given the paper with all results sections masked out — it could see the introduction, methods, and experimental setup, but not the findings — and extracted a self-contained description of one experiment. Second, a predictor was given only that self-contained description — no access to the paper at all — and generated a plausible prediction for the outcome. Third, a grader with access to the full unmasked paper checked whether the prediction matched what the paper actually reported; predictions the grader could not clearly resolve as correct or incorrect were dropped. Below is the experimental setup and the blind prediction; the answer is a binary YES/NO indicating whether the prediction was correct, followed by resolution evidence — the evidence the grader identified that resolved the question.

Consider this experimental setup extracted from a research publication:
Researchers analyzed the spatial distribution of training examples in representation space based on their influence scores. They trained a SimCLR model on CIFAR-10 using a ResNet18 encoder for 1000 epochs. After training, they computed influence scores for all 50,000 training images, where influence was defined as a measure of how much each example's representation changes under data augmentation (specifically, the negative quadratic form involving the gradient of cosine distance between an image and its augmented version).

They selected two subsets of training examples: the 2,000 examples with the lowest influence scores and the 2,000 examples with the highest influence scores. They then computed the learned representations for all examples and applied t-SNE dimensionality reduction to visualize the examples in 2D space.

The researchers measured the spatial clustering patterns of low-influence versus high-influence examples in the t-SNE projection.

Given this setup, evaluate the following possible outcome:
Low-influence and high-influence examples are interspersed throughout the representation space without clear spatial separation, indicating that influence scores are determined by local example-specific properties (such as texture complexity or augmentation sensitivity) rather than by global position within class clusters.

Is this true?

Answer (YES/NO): NO